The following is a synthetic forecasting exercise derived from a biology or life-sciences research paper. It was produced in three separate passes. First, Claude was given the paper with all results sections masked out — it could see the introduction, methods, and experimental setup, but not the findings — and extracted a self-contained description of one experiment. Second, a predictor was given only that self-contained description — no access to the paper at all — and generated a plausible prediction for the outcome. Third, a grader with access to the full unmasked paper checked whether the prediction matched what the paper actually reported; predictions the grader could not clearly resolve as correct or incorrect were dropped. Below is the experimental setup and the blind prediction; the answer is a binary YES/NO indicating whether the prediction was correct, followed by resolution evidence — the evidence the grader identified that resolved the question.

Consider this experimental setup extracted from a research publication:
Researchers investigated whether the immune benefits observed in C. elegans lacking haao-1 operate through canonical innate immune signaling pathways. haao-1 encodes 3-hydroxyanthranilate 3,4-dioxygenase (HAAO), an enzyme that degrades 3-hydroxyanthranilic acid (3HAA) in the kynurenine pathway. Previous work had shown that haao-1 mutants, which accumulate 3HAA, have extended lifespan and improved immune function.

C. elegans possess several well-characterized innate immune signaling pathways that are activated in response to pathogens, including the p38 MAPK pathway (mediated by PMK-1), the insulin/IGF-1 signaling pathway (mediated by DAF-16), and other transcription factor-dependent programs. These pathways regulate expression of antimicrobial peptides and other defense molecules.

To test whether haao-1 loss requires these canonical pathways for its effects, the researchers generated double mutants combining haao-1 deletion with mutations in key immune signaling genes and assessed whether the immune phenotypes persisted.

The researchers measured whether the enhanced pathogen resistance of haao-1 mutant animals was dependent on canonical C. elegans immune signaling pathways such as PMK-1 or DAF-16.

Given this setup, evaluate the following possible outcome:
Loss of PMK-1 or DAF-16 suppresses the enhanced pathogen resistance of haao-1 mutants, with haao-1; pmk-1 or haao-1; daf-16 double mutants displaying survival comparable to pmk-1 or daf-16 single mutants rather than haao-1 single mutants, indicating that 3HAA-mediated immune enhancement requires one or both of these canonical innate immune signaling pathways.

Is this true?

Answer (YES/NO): NO